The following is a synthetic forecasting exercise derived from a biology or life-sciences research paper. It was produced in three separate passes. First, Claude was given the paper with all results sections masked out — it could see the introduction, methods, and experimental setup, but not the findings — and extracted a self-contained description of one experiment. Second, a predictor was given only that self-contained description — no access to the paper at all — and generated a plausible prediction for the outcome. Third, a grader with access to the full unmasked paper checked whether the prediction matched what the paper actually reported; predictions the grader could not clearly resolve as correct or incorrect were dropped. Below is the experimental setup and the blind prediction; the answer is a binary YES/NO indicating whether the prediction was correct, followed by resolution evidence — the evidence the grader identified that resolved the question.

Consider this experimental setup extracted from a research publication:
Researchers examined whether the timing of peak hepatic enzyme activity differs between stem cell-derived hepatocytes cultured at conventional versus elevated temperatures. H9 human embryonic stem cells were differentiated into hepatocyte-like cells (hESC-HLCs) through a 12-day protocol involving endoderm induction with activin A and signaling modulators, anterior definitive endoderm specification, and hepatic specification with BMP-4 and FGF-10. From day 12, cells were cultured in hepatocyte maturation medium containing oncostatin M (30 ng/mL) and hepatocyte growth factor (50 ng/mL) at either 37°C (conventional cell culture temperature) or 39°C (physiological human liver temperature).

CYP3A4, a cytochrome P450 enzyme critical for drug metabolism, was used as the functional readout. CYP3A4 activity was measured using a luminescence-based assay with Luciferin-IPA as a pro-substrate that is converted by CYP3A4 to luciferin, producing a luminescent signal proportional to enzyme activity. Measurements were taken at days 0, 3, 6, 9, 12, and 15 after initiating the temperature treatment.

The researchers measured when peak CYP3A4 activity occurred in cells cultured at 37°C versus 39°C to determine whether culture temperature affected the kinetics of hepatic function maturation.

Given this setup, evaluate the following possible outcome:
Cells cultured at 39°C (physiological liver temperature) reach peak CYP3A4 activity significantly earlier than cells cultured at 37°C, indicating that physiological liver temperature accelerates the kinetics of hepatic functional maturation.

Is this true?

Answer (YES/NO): YES